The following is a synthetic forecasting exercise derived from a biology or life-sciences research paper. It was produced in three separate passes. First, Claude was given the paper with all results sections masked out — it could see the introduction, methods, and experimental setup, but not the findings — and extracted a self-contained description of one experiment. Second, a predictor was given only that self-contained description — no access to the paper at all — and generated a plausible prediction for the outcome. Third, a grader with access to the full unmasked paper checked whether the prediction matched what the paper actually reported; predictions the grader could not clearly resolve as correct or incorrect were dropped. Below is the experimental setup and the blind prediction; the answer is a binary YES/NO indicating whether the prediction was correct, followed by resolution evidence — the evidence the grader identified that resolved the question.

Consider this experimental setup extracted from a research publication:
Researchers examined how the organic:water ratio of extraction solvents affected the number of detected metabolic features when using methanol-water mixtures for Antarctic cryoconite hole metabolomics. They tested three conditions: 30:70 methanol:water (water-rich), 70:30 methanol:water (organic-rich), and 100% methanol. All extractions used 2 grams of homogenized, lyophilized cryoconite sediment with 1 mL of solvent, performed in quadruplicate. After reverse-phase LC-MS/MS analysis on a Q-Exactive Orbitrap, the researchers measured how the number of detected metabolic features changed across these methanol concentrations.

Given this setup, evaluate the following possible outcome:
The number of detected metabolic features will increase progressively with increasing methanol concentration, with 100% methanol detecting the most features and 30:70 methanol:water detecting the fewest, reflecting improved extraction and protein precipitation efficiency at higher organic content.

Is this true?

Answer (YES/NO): NO